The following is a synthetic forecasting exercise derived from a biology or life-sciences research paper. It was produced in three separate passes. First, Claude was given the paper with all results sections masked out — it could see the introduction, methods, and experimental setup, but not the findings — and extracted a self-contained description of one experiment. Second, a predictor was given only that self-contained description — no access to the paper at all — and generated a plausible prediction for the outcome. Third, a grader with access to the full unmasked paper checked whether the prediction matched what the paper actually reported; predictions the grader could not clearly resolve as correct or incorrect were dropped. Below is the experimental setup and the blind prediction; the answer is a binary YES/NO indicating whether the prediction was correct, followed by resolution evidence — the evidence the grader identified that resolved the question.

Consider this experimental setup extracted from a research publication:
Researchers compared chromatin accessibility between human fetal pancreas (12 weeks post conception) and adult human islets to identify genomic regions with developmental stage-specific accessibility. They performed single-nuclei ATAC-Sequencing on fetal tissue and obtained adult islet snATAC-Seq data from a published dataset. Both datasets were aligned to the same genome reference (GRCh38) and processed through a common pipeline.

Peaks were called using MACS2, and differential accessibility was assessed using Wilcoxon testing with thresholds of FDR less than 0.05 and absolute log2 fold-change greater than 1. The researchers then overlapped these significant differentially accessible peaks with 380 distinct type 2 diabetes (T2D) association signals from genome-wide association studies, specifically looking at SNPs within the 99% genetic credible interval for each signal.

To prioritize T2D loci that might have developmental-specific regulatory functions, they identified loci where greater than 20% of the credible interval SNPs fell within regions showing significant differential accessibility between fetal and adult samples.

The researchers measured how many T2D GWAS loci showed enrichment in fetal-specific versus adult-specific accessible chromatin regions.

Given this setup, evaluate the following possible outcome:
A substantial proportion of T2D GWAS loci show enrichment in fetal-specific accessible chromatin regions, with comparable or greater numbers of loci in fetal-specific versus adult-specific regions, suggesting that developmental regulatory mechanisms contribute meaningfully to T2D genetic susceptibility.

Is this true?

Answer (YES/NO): YES